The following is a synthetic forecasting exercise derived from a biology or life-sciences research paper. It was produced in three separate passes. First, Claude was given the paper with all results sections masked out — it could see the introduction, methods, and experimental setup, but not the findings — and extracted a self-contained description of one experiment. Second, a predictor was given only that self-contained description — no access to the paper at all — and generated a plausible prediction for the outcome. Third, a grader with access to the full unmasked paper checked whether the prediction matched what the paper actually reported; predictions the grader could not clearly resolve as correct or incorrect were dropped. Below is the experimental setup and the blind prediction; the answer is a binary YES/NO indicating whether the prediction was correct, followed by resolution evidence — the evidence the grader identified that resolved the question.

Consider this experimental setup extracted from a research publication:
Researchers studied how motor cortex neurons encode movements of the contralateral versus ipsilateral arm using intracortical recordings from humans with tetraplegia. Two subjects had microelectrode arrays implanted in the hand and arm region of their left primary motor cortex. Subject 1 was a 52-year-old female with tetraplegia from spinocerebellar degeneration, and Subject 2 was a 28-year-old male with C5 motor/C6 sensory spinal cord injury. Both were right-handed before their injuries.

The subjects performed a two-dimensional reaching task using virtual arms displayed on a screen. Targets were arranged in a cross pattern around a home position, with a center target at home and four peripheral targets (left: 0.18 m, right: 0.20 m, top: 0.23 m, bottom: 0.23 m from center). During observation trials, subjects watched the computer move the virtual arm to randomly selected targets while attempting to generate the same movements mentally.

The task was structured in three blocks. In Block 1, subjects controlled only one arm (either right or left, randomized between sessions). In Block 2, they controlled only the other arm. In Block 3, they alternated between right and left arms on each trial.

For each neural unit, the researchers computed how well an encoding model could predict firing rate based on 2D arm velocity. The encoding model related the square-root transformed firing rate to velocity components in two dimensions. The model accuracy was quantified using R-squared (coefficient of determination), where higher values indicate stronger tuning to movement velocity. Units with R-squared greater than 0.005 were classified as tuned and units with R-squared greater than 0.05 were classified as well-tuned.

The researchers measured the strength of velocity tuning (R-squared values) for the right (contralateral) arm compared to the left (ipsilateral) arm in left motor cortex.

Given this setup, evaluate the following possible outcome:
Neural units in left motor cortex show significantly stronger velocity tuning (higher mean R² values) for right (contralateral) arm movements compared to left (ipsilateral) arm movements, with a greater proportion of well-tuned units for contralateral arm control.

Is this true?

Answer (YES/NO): YES